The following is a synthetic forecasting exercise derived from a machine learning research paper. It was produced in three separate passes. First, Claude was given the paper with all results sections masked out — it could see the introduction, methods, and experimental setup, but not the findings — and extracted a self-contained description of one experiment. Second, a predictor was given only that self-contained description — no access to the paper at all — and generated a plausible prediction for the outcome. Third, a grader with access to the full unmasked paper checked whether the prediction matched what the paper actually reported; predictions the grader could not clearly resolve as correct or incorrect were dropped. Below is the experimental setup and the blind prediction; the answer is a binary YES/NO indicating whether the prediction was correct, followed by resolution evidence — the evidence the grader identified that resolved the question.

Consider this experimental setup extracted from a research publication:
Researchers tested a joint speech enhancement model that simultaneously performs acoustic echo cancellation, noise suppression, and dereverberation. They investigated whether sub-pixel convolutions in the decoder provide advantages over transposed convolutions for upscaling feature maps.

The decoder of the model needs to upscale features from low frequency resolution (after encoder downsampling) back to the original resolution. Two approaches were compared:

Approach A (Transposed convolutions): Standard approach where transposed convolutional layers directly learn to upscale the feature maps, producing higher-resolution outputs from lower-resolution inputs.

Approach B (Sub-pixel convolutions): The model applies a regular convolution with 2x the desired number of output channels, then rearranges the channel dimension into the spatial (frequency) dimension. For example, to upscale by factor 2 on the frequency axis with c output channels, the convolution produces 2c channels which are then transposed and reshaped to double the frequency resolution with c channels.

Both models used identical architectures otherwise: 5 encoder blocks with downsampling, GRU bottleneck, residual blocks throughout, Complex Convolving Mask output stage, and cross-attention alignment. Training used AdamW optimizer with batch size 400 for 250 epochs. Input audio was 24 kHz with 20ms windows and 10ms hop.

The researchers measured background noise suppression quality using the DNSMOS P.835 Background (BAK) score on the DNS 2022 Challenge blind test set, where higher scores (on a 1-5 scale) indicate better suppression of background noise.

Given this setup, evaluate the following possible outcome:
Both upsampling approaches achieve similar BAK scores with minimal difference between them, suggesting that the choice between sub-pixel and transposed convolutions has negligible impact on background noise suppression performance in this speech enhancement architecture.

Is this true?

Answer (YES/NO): NO